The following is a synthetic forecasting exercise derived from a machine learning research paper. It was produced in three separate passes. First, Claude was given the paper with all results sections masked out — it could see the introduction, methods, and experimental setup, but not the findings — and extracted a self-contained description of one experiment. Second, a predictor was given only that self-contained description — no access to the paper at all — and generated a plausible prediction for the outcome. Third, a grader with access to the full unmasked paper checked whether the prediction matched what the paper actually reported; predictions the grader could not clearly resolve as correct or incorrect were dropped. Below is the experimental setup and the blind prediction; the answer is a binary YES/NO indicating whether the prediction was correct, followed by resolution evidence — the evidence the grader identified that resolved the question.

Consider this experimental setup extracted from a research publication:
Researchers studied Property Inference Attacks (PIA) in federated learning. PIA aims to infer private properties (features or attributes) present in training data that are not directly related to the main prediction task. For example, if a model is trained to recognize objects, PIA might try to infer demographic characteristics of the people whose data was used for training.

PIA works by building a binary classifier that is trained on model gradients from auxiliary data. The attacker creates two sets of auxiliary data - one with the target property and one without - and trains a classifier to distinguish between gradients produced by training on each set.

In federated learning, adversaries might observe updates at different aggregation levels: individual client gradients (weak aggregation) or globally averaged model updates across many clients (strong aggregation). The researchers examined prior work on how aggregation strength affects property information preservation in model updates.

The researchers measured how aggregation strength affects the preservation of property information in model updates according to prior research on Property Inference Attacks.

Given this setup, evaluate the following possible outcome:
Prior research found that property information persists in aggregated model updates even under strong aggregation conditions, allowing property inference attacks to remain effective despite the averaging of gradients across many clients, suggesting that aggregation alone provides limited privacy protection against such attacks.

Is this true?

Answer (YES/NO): YES